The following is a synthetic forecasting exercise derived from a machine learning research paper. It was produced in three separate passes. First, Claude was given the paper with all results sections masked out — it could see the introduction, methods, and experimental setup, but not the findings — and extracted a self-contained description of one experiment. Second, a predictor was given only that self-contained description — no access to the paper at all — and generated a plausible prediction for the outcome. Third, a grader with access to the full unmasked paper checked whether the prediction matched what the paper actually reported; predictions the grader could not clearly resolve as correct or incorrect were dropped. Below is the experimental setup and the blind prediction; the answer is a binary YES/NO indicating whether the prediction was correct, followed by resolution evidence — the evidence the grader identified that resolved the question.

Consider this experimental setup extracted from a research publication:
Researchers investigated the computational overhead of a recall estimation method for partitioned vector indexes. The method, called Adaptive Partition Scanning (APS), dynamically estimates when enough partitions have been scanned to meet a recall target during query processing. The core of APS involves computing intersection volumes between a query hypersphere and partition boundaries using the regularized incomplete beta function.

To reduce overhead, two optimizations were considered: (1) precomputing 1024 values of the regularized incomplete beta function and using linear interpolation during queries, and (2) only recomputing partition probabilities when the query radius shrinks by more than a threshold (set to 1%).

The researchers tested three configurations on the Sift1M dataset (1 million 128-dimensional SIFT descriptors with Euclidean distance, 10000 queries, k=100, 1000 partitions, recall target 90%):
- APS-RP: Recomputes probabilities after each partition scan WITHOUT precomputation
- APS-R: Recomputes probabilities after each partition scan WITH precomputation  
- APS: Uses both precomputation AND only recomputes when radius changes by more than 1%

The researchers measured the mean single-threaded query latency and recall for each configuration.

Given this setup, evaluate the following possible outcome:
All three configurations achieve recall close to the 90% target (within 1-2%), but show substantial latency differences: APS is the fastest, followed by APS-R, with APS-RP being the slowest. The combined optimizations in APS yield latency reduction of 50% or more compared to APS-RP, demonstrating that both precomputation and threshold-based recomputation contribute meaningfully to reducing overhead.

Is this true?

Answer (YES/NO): NO